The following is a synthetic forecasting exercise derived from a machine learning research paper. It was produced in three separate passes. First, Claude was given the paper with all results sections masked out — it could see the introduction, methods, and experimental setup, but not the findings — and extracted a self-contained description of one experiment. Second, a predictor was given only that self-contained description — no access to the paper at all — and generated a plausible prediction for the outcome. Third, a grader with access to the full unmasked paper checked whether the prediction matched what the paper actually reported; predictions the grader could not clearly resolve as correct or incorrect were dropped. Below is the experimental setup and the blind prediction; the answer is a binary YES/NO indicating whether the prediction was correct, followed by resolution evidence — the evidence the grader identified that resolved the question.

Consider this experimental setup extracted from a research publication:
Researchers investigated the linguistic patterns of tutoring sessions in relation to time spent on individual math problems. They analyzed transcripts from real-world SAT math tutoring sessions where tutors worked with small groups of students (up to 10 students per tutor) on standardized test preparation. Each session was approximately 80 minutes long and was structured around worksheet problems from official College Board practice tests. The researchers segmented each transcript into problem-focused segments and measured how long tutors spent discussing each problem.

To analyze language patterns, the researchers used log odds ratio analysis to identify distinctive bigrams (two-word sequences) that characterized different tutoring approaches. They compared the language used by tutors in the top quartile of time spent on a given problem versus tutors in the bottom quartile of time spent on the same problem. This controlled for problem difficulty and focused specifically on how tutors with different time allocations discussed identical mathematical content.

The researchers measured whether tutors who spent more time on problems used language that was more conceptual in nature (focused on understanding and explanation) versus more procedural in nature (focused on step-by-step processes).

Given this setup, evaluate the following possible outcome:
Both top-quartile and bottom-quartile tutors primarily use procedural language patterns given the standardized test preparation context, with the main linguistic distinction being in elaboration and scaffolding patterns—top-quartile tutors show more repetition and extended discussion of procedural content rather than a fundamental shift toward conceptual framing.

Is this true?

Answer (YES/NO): NO